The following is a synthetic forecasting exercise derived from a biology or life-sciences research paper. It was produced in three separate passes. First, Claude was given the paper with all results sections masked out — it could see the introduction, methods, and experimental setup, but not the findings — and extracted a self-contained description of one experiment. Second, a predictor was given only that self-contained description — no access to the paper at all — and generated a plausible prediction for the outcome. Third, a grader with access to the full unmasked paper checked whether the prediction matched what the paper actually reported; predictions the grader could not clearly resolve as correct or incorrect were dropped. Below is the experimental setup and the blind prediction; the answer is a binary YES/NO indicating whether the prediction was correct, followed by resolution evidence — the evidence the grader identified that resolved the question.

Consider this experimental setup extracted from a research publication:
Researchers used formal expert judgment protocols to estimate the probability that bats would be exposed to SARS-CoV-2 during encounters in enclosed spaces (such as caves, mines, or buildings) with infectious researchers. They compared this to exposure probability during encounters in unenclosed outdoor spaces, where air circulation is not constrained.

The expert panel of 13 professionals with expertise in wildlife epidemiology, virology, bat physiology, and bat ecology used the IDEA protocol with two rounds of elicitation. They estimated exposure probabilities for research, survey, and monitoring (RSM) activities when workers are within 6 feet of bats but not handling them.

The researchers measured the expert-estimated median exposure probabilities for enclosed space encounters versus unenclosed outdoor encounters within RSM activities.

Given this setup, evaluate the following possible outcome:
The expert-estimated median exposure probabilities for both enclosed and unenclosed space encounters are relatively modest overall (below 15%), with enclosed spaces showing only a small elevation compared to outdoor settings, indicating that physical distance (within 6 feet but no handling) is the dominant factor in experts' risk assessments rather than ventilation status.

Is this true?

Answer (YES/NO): NO